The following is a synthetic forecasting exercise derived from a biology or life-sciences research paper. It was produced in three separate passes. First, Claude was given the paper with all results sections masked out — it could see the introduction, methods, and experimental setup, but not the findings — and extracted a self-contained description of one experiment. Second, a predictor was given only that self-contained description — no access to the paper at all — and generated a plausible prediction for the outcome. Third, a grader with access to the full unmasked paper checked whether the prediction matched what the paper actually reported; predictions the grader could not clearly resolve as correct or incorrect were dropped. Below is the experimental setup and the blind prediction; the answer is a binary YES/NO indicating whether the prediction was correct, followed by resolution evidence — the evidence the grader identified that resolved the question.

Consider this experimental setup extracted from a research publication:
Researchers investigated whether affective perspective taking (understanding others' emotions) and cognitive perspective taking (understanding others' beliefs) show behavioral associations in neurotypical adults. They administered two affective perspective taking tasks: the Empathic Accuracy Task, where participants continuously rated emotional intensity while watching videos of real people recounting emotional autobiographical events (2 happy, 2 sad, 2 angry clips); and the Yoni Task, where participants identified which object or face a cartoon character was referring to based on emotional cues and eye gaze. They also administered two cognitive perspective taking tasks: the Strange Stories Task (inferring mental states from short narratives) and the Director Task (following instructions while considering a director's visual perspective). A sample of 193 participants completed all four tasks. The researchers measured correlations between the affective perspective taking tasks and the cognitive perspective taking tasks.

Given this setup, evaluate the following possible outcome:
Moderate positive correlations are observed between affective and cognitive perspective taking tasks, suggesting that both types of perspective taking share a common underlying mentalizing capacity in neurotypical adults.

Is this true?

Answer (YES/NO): NO